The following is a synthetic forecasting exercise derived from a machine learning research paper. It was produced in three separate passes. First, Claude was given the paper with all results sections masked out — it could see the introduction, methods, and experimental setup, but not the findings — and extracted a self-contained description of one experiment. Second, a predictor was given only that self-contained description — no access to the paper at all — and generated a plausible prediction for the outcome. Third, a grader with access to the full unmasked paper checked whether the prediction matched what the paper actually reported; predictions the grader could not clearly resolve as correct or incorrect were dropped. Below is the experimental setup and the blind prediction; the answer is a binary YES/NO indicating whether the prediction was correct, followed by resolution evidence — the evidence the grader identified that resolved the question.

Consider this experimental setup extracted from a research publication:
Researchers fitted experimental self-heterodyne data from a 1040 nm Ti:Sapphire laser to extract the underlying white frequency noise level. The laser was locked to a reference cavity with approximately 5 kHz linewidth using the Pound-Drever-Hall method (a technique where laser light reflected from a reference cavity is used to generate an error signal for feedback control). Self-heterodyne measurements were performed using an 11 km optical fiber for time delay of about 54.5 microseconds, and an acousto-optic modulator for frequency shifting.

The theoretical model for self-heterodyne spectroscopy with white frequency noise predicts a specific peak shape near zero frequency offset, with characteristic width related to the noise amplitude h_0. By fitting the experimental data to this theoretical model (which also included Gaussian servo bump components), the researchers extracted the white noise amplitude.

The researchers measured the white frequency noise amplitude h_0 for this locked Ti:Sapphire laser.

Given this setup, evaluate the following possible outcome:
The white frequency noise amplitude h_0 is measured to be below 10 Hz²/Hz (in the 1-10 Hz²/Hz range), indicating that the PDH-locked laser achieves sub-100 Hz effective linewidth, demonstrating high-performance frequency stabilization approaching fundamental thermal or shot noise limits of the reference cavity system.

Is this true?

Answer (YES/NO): NO